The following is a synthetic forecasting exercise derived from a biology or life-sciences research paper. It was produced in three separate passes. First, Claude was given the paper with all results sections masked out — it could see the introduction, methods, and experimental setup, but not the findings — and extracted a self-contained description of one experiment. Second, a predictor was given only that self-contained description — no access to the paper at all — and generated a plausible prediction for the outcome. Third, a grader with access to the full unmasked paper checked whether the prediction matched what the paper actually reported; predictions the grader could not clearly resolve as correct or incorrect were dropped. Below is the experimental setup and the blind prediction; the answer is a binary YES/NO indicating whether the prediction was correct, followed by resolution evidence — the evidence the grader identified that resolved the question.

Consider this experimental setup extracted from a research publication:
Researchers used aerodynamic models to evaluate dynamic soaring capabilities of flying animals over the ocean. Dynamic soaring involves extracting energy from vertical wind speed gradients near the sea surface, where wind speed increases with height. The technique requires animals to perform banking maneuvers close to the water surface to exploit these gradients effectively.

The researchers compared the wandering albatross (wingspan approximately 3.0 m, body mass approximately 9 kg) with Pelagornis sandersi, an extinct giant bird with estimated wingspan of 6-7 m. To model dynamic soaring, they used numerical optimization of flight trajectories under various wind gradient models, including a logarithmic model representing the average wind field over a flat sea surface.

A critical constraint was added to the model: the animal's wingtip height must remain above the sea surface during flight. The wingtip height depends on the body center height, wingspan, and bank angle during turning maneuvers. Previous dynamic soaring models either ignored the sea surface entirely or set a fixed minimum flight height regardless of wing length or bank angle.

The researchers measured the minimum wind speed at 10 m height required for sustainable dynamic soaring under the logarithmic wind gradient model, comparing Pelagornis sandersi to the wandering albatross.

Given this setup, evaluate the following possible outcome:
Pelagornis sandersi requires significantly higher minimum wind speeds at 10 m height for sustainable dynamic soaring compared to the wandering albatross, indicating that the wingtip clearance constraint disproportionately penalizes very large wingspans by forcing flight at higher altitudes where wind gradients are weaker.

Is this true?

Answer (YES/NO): NO